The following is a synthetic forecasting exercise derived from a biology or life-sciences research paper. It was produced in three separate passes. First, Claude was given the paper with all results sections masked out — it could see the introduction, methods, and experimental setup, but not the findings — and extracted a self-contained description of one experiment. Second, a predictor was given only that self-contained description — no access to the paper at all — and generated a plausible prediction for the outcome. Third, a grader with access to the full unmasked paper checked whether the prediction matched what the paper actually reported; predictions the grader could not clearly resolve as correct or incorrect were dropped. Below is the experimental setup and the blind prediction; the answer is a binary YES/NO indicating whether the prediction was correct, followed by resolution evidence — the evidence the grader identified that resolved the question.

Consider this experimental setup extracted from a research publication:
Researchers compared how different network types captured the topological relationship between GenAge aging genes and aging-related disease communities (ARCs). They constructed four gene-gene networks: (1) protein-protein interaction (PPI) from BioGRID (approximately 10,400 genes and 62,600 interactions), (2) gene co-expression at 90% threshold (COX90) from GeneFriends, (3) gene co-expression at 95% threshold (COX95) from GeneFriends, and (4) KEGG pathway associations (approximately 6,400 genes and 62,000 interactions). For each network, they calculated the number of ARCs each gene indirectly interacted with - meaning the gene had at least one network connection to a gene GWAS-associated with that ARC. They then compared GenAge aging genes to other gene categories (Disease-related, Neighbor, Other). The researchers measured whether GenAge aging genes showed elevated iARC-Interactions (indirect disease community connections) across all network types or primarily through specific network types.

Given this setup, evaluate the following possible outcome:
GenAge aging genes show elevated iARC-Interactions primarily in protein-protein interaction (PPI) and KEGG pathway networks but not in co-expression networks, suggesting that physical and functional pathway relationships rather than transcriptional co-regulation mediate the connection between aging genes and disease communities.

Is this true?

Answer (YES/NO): YES